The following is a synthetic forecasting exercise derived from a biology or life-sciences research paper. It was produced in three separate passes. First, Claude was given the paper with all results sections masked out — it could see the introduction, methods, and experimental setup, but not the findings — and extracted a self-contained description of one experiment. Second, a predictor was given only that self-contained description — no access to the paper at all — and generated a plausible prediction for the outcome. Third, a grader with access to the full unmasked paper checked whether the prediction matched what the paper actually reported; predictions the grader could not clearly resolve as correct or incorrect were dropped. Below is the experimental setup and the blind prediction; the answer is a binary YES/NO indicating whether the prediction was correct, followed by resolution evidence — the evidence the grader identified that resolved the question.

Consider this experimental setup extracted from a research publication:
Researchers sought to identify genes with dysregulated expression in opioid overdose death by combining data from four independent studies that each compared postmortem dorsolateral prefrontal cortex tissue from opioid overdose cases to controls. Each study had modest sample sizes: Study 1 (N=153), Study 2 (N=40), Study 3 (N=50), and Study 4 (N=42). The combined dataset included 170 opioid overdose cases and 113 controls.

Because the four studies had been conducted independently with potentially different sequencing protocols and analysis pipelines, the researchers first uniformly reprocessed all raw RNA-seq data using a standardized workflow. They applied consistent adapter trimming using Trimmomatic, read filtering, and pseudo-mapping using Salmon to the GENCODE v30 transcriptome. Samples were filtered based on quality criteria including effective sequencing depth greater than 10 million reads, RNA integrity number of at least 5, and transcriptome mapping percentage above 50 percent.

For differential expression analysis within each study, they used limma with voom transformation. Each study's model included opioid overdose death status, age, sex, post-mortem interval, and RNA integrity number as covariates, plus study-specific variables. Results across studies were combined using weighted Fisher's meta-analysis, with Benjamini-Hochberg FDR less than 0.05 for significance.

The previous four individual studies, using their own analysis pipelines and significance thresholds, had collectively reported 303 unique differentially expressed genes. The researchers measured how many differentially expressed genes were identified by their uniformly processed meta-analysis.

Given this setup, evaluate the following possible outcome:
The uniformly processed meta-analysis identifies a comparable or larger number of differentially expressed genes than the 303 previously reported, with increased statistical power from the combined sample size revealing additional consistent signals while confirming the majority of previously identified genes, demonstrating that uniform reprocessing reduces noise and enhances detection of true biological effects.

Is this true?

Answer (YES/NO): NO